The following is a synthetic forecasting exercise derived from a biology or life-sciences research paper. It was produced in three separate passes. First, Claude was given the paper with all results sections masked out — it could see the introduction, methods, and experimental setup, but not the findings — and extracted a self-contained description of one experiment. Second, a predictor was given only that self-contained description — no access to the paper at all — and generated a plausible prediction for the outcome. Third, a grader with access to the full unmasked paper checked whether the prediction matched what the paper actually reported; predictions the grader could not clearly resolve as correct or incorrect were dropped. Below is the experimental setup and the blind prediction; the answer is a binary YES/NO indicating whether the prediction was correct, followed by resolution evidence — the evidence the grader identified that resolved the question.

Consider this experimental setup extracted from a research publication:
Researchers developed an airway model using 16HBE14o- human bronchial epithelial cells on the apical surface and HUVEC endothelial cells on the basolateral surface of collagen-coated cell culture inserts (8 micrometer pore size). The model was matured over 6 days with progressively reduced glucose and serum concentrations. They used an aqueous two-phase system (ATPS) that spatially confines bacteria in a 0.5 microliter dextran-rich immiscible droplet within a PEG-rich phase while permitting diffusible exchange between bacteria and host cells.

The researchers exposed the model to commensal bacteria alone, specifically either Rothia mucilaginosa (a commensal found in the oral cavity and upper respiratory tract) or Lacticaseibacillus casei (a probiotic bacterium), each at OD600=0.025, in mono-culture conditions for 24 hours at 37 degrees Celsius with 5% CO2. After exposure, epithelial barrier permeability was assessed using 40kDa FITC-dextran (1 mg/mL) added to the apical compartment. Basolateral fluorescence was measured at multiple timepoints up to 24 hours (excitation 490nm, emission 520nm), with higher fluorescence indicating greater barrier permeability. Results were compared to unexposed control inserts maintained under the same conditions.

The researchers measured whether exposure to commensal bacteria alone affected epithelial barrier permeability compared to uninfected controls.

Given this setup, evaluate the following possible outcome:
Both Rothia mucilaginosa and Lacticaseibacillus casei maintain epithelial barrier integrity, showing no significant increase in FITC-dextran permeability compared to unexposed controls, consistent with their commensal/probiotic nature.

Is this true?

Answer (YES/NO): YES